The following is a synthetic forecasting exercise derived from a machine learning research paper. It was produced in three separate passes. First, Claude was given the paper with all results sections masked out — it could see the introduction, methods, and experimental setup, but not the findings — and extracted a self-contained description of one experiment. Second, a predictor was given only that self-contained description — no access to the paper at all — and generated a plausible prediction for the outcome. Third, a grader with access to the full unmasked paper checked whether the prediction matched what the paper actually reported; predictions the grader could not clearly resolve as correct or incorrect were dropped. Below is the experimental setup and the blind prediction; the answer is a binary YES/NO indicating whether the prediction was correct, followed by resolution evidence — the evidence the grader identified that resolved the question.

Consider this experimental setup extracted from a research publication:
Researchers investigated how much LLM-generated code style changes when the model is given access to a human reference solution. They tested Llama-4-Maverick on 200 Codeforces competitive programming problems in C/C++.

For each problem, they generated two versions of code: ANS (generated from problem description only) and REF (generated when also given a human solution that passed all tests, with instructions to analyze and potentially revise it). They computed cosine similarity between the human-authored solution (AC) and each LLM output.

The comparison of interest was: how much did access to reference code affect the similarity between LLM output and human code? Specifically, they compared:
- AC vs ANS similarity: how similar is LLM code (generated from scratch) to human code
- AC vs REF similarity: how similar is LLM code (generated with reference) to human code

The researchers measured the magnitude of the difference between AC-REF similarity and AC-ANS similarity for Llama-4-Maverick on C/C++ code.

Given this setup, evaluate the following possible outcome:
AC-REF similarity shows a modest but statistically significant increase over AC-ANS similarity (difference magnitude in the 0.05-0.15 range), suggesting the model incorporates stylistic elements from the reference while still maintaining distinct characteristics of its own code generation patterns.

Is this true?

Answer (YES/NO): NO